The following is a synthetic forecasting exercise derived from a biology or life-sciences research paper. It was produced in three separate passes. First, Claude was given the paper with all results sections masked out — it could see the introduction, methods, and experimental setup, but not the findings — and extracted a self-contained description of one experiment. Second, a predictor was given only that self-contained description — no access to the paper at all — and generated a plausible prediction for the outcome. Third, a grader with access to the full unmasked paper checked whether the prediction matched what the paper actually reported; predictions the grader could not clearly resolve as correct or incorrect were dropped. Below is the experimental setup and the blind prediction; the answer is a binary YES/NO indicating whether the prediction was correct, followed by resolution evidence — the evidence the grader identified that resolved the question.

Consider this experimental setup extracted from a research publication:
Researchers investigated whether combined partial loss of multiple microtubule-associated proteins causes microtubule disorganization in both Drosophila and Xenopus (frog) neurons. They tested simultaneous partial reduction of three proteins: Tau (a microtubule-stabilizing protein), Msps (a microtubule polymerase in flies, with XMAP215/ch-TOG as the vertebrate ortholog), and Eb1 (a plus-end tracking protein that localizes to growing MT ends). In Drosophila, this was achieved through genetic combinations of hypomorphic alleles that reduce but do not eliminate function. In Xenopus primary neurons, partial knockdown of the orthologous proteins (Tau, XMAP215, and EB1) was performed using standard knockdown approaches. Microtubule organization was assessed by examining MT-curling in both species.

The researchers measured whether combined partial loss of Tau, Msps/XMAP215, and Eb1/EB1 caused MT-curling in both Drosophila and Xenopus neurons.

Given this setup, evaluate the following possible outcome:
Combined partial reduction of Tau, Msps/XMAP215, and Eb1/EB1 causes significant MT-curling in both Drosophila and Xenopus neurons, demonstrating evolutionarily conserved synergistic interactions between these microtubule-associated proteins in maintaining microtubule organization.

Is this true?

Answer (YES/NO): YES